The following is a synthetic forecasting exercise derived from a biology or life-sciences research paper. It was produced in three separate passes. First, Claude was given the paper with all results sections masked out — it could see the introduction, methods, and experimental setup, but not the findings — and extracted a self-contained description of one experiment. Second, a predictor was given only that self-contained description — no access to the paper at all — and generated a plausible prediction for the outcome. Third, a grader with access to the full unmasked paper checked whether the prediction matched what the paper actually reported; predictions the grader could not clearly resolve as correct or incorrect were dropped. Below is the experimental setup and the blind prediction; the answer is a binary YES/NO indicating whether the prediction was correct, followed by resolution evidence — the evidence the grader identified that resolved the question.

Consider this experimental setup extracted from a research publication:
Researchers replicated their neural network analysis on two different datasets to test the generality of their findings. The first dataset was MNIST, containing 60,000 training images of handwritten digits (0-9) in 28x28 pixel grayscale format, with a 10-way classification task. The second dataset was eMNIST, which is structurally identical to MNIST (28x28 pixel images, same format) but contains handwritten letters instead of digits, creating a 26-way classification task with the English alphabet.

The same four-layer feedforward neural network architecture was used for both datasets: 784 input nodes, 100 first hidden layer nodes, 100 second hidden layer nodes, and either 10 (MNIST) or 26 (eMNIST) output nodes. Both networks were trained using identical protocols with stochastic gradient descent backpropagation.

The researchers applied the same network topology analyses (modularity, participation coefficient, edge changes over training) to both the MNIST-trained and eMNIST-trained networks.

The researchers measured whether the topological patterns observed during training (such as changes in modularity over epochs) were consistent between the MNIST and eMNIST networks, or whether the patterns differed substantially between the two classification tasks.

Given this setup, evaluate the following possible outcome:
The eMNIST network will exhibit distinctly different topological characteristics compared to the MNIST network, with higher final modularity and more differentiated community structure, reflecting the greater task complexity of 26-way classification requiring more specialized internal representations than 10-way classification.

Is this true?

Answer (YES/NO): NO